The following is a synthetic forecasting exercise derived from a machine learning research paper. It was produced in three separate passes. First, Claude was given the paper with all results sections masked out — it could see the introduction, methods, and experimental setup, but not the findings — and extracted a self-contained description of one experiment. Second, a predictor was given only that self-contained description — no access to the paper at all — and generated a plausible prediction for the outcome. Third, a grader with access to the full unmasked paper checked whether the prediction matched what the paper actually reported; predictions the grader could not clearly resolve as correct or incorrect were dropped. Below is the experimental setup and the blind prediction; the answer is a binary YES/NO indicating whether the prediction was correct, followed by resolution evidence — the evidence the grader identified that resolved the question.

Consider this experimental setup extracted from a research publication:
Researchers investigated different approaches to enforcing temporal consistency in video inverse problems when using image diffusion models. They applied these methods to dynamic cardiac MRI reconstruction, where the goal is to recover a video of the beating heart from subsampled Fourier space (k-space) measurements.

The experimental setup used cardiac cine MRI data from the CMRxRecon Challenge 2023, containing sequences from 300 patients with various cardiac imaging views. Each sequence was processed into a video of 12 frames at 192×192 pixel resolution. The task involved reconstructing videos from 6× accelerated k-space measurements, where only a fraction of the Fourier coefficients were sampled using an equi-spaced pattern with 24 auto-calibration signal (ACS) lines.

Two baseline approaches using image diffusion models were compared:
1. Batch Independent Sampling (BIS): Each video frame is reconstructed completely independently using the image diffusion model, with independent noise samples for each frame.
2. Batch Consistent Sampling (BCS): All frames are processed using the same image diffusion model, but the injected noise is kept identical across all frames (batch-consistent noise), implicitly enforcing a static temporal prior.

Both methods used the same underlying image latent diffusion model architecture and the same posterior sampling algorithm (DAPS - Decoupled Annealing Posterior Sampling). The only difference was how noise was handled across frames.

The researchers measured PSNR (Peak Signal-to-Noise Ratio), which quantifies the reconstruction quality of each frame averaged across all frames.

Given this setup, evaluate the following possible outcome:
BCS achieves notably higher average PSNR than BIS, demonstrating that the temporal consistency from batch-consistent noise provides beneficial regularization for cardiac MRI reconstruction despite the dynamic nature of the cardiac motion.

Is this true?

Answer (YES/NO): YES